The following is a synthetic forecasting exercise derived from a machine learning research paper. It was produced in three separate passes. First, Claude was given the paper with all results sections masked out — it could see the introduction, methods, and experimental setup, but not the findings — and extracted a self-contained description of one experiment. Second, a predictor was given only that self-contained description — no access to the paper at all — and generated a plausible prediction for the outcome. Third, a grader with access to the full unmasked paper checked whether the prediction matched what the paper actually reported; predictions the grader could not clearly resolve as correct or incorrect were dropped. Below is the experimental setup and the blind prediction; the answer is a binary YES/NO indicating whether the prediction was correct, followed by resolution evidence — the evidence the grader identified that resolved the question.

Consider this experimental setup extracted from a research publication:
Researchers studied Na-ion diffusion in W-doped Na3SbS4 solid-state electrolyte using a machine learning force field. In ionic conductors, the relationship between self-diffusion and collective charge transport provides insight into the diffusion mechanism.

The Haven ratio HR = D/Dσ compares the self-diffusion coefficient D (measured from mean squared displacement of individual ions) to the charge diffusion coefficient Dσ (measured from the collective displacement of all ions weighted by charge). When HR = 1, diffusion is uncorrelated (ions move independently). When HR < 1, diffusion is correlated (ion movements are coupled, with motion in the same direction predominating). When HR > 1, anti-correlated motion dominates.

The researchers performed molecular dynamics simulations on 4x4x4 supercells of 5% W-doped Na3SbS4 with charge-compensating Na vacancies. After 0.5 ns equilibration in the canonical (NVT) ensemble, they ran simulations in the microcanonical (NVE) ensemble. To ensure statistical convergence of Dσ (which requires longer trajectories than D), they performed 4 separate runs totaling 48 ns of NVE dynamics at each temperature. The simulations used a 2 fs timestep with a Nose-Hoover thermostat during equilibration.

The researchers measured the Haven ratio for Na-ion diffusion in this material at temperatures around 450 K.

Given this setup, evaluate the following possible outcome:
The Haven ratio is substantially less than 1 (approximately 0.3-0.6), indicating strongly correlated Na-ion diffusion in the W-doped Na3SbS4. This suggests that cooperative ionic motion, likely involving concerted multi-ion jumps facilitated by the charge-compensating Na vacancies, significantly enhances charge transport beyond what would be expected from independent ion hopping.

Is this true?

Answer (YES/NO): YES